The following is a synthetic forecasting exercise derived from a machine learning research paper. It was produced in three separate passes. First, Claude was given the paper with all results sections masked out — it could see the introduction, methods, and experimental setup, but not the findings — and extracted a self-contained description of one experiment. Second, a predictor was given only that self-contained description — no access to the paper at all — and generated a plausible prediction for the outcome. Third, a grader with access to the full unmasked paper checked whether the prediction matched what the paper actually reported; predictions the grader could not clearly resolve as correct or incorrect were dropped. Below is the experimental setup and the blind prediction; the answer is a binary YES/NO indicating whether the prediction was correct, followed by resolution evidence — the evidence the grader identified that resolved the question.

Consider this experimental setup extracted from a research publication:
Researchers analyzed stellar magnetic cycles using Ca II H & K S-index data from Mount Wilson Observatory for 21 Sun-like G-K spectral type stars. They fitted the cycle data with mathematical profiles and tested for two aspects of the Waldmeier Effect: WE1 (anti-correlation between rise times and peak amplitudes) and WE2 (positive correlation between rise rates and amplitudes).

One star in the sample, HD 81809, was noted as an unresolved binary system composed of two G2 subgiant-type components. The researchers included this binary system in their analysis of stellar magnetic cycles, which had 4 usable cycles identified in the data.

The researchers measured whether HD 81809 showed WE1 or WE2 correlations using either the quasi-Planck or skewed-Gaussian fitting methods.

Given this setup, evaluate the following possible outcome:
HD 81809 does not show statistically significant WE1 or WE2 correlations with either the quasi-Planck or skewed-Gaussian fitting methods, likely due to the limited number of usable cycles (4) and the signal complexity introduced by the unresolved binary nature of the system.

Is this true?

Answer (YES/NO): NO